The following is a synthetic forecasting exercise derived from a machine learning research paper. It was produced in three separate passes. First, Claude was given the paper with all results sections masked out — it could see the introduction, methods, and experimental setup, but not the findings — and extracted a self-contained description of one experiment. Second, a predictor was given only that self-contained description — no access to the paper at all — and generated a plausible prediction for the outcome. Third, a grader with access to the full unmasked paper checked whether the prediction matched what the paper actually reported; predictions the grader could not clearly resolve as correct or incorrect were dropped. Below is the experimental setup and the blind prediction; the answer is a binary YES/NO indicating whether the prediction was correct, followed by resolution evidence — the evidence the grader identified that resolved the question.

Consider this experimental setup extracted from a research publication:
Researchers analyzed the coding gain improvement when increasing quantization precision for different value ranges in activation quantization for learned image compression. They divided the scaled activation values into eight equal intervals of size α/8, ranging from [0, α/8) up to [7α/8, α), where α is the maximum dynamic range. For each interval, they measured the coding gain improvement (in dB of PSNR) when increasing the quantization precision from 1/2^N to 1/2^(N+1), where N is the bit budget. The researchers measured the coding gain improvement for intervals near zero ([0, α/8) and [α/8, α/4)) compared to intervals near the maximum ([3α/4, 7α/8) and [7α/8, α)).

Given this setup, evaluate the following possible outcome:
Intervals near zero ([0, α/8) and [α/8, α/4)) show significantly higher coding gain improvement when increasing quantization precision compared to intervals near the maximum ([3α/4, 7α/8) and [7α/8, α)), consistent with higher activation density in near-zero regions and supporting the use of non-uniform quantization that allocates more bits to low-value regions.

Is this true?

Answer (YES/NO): YES